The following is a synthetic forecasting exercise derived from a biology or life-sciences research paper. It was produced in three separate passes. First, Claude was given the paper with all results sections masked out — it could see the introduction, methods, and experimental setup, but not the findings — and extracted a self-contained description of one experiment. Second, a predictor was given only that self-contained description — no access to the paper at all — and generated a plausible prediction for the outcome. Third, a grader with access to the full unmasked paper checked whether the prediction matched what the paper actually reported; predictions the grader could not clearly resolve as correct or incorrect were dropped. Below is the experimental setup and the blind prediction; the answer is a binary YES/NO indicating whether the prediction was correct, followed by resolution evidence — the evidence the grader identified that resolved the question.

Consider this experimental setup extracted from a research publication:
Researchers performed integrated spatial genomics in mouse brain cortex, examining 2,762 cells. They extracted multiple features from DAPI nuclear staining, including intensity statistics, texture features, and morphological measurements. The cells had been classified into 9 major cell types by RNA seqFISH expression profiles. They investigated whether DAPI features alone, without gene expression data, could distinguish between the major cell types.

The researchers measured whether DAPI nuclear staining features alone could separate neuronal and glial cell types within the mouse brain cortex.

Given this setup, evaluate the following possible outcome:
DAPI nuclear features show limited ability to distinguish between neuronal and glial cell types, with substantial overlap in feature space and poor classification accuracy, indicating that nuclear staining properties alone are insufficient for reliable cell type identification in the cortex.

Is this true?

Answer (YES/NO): NO